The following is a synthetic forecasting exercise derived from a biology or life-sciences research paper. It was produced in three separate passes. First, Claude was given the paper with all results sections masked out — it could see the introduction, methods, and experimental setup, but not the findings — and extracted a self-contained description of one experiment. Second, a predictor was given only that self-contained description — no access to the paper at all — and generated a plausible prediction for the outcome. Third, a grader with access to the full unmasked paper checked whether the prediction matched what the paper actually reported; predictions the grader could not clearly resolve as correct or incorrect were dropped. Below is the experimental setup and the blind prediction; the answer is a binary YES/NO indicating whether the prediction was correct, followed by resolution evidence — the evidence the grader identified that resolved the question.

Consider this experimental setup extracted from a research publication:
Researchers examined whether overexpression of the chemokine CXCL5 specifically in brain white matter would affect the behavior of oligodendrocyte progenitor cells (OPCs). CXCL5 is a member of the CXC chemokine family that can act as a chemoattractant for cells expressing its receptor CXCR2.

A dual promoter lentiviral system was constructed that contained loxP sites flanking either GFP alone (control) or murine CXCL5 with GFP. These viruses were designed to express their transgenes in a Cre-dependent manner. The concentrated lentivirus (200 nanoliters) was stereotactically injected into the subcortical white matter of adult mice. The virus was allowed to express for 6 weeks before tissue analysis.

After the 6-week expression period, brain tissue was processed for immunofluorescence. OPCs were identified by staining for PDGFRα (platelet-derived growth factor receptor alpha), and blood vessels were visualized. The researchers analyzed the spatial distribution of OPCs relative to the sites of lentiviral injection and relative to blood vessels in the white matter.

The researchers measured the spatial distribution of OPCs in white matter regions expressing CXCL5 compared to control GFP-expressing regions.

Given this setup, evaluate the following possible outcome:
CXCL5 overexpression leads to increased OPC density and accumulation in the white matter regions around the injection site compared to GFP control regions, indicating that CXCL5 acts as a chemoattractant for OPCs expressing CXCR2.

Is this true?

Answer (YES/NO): YES